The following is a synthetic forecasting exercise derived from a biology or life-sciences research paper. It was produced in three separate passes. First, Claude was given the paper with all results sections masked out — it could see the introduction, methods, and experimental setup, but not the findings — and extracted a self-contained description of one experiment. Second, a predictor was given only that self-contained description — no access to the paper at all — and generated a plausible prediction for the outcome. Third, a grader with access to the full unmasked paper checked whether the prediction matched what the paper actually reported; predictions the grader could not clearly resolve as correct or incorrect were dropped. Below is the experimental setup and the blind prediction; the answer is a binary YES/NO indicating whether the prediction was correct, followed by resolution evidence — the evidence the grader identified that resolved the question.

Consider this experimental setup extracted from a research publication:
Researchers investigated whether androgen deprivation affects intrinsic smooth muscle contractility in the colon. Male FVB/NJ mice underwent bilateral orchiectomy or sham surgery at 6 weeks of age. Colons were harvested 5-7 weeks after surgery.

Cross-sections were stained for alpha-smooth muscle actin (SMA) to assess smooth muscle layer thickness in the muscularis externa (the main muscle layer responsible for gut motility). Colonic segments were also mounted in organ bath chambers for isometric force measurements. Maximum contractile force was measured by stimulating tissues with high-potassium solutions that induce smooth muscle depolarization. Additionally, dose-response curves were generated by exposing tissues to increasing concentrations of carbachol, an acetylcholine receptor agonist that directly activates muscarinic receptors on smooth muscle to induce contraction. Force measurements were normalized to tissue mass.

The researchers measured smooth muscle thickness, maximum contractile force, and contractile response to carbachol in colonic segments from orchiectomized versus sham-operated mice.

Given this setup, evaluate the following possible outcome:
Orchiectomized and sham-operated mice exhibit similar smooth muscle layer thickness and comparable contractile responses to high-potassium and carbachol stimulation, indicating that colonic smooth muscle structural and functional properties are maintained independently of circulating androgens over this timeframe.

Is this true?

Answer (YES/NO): YES